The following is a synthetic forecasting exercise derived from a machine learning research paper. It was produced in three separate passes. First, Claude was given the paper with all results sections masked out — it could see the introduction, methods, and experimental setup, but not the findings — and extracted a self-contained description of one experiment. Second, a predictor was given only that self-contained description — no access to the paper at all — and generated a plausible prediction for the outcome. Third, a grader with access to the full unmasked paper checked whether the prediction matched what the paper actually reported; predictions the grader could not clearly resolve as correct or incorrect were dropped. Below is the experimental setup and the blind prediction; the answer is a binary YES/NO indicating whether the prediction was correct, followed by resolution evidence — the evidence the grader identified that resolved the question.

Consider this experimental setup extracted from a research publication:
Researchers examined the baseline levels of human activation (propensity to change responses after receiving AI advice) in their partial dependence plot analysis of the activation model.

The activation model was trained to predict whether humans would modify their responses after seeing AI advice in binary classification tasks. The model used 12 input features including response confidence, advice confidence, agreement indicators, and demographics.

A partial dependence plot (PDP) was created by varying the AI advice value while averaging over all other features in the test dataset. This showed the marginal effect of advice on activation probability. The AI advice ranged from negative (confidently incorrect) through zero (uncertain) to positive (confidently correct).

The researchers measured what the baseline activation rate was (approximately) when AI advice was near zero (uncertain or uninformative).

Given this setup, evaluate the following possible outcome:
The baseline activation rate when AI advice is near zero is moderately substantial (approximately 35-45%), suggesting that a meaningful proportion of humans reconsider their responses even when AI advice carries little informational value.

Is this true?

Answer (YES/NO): NO